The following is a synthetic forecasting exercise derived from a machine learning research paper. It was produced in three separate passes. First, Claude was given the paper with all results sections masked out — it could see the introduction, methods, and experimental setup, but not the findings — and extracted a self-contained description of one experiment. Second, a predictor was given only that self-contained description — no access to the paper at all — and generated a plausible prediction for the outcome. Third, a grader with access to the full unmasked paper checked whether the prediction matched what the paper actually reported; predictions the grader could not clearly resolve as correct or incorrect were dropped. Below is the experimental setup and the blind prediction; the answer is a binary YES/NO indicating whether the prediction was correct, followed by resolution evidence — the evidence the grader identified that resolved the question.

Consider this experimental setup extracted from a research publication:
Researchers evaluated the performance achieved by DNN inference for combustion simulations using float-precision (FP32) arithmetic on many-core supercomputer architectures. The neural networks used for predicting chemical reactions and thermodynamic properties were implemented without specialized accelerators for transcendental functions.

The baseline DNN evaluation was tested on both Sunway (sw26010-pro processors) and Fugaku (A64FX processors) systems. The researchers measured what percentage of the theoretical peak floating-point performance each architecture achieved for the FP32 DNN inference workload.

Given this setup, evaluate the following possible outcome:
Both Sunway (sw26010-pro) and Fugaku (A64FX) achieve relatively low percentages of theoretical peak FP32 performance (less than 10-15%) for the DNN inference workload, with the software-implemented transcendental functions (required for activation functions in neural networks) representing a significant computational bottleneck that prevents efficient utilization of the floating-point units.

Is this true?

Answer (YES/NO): NO